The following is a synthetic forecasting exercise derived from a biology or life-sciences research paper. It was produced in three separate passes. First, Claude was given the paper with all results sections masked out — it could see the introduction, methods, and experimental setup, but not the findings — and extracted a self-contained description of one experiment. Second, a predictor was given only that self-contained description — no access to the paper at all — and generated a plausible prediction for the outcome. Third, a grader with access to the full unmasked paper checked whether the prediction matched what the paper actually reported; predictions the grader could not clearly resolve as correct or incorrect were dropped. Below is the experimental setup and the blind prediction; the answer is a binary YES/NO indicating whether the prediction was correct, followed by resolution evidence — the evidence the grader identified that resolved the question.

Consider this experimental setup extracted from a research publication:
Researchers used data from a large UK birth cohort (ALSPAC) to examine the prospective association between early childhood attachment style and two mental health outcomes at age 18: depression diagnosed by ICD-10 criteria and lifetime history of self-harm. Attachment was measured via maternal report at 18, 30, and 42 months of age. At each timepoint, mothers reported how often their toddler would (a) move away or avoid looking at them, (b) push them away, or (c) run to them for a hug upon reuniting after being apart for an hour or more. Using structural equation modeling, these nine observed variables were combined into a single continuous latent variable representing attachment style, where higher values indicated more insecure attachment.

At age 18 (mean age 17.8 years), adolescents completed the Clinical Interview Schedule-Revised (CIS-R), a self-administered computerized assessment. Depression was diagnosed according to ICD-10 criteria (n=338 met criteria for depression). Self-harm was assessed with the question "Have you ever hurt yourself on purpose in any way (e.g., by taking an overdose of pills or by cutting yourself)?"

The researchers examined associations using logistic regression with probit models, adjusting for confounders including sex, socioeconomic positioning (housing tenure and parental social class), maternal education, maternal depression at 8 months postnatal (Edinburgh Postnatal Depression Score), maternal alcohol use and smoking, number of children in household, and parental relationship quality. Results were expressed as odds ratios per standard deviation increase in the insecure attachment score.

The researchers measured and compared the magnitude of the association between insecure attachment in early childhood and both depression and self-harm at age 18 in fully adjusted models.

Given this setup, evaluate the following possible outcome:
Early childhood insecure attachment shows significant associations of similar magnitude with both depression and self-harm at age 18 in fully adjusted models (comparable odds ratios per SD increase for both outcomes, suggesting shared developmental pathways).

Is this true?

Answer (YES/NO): YES